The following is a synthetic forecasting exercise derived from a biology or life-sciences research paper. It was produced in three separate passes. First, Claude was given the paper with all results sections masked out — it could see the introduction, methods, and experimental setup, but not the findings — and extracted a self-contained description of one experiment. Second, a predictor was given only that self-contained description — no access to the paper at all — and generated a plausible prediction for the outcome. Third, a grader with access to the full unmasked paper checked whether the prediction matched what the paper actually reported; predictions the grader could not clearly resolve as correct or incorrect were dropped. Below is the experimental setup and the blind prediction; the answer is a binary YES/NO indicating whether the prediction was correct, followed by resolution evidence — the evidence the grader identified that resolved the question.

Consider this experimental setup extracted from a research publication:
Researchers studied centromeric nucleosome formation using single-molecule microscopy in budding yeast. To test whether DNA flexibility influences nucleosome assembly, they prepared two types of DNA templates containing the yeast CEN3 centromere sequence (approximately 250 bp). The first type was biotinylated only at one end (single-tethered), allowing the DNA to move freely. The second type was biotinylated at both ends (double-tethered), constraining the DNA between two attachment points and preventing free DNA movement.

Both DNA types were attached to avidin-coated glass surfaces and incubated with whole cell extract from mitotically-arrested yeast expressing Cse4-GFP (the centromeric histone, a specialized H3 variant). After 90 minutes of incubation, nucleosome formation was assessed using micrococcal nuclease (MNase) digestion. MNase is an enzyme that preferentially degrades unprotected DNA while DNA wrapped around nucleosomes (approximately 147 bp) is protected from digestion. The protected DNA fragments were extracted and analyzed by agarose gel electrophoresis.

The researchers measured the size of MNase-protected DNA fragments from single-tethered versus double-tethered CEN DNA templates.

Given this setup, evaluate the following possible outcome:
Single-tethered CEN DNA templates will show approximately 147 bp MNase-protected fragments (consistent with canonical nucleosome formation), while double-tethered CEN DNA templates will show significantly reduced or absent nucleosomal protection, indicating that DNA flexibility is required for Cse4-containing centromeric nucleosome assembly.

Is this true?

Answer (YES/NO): YES